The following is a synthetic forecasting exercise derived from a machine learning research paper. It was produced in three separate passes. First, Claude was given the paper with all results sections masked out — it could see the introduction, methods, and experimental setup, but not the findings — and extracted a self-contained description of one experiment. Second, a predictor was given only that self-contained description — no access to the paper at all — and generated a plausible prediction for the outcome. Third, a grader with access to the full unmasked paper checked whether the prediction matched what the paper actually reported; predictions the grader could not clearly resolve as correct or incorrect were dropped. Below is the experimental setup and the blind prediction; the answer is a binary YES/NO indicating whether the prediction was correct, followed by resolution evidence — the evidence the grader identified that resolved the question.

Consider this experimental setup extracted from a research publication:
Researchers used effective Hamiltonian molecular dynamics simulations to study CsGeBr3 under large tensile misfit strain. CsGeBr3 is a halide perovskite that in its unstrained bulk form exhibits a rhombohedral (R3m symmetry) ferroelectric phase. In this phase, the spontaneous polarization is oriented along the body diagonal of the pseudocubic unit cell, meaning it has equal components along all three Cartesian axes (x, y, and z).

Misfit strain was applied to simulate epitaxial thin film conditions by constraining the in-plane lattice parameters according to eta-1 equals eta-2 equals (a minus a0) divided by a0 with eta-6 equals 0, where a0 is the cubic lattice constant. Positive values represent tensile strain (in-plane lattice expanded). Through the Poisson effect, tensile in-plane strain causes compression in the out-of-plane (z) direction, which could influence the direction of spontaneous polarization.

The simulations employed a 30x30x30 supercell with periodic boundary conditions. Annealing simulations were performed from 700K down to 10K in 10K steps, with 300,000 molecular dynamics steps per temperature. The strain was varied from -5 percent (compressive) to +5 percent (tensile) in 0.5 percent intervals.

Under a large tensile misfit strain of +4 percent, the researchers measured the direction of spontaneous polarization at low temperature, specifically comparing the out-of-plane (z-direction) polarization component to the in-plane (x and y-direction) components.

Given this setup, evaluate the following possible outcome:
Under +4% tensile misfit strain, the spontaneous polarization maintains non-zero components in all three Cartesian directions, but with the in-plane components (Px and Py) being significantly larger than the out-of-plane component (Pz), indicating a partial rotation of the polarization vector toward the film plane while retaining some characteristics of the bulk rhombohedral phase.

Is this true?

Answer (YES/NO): NO